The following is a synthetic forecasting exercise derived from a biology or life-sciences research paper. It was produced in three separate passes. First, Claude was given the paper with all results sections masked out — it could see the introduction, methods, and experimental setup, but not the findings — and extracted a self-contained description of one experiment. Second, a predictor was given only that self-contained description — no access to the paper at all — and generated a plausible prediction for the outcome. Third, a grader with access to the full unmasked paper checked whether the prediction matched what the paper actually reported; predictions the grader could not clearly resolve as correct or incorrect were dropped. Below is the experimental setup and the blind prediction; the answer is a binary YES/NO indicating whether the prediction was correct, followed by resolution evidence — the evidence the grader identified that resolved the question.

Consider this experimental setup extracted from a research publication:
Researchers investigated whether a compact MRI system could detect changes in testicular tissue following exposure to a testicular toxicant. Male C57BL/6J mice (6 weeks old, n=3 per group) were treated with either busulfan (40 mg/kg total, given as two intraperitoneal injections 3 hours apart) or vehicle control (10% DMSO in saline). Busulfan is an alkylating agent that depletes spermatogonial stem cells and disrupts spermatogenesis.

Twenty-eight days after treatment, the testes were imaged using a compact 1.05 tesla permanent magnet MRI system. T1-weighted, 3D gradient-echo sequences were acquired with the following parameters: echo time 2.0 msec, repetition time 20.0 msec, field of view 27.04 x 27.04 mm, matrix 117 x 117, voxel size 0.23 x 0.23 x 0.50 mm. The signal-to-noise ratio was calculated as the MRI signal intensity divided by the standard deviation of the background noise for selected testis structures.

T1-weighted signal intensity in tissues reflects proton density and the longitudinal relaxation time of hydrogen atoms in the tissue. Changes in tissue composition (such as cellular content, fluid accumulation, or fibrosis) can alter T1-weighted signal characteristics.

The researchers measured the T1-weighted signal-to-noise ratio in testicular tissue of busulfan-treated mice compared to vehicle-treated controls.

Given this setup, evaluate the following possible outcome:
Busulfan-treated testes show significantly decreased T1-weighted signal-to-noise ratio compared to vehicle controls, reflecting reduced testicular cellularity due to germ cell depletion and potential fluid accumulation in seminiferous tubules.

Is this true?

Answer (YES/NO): NO